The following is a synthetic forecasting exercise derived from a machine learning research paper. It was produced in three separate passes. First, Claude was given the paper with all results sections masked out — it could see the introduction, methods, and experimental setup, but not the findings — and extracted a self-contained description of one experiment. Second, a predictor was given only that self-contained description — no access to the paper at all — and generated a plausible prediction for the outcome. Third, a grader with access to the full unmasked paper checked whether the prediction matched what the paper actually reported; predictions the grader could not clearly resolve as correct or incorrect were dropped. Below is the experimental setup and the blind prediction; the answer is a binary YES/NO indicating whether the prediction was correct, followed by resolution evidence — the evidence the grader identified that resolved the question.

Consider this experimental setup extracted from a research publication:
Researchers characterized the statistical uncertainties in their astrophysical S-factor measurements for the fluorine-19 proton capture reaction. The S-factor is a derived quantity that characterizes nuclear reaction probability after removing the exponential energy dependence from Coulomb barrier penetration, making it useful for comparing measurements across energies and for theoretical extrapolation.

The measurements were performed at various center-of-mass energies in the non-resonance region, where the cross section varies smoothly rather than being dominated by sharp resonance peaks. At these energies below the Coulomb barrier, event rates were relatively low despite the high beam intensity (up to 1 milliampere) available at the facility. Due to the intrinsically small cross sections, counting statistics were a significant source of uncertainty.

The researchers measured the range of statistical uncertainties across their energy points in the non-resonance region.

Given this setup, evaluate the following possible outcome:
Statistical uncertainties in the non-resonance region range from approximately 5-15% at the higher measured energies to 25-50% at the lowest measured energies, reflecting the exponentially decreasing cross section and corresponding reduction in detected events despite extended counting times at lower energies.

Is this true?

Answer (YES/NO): YES